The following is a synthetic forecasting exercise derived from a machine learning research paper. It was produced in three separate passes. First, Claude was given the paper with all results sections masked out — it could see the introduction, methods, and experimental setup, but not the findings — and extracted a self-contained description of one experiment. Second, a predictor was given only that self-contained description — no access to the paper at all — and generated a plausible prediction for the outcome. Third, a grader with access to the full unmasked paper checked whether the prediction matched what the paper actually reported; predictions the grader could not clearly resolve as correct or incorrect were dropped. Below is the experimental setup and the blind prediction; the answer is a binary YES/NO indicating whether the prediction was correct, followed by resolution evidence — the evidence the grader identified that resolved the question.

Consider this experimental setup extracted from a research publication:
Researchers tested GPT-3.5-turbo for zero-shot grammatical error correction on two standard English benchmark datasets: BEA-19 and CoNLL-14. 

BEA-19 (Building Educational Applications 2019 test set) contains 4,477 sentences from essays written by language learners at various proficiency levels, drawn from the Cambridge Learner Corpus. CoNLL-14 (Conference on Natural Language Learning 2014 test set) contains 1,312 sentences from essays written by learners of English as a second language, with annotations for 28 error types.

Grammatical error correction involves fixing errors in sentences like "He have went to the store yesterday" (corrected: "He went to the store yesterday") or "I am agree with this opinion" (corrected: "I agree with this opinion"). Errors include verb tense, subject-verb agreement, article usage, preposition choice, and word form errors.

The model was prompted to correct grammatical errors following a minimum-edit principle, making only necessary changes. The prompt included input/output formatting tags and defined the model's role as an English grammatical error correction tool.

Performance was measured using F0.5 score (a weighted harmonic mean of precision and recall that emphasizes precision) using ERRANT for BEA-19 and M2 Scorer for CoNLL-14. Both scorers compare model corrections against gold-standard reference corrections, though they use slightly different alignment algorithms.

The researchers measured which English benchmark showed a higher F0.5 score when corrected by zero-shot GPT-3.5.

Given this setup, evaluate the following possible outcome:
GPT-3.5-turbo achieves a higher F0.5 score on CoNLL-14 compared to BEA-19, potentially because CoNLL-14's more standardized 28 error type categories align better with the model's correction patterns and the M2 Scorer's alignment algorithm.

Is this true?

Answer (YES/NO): YES